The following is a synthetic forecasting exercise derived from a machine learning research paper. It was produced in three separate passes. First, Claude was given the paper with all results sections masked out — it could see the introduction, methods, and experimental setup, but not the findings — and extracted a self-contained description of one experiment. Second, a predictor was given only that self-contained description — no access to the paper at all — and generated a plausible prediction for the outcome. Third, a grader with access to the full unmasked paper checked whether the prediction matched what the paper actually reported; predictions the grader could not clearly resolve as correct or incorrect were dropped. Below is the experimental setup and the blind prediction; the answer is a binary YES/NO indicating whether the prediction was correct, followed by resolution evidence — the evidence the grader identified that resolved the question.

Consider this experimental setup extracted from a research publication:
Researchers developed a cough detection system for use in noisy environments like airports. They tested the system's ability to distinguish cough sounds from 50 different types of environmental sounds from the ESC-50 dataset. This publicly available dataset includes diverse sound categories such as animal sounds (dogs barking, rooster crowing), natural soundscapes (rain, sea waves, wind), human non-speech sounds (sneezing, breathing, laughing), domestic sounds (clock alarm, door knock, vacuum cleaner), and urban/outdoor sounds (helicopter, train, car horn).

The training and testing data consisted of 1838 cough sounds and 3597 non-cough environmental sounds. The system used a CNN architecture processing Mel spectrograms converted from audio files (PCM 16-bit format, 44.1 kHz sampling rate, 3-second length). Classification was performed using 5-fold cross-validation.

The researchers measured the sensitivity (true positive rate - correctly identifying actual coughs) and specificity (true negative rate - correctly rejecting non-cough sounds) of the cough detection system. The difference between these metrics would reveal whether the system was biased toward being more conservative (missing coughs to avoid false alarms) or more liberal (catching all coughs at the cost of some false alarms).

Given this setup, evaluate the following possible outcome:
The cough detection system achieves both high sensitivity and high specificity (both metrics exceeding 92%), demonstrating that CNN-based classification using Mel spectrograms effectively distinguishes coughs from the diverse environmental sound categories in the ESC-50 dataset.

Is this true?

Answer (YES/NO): YES